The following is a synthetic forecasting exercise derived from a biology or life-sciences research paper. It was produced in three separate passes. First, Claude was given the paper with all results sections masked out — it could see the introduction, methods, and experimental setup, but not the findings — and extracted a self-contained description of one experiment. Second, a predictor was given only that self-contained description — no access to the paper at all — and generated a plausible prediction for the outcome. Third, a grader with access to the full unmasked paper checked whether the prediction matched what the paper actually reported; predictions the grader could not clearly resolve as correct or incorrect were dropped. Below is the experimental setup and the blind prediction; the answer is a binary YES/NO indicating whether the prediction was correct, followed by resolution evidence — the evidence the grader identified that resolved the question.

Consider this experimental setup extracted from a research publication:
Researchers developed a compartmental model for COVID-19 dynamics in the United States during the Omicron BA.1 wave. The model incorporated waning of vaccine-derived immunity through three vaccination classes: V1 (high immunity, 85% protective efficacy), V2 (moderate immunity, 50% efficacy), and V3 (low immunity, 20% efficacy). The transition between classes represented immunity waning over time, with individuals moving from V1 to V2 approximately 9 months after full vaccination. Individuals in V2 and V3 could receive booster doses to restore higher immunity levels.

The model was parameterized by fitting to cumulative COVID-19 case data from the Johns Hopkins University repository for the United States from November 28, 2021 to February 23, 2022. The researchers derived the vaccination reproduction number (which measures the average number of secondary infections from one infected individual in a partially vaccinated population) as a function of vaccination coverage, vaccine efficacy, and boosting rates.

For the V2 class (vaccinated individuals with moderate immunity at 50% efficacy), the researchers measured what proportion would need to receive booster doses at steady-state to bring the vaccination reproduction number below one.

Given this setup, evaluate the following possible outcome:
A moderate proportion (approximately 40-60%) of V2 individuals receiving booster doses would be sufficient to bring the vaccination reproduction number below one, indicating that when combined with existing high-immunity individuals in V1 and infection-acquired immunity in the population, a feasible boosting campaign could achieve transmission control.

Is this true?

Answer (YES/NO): YES